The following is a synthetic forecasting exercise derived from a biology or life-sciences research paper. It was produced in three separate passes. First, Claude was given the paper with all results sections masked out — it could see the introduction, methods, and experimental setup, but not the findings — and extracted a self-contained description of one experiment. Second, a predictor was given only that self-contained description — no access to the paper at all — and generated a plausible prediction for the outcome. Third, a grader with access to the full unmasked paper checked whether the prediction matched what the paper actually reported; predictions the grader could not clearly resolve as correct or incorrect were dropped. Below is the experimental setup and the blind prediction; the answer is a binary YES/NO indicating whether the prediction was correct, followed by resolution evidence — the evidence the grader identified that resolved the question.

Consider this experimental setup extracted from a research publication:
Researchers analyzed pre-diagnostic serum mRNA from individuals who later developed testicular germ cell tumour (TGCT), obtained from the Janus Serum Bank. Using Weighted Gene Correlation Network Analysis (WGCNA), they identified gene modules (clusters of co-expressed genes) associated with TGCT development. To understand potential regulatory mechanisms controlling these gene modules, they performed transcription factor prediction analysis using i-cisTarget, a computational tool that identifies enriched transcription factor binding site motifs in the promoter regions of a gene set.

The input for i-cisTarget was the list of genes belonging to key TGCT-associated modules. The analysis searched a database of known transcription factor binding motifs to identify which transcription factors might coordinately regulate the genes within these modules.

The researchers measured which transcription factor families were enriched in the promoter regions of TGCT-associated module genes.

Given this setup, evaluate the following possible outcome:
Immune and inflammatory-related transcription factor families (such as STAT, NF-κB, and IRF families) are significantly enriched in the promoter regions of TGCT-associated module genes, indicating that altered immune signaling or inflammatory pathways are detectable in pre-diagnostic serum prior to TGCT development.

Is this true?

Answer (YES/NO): NO